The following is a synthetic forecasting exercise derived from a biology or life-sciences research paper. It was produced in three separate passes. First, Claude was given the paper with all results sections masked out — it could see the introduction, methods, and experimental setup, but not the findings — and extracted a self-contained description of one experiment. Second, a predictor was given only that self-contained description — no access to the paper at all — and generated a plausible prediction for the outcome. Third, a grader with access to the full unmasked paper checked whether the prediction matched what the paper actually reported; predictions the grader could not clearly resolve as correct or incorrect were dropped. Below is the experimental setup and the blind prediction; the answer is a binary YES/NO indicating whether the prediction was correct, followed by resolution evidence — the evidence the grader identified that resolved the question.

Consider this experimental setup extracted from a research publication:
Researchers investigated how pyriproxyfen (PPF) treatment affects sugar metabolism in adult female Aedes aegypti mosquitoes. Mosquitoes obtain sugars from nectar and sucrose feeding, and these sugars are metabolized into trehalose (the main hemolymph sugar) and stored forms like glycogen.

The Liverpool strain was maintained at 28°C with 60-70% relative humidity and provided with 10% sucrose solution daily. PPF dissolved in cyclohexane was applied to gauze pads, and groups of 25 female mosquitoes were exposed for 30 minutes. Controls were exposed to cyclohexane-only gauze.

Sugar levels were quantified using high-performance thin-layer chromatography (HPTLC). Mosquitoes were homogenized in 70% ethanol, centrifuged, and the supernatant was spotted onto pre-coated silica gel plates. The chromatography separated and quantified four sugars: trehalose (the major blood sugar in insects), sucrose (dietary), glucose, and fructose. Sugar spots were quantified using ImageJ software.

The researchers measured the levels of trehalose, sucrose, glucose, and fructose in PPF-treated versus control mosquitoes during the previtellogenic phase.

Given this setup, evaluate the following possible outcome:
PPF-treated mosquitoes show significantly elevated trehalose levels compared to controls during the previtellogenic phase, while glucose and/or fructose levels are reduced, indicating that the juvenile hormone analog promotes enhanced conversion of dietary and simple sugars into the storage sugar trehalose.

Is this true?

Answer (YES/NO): NO